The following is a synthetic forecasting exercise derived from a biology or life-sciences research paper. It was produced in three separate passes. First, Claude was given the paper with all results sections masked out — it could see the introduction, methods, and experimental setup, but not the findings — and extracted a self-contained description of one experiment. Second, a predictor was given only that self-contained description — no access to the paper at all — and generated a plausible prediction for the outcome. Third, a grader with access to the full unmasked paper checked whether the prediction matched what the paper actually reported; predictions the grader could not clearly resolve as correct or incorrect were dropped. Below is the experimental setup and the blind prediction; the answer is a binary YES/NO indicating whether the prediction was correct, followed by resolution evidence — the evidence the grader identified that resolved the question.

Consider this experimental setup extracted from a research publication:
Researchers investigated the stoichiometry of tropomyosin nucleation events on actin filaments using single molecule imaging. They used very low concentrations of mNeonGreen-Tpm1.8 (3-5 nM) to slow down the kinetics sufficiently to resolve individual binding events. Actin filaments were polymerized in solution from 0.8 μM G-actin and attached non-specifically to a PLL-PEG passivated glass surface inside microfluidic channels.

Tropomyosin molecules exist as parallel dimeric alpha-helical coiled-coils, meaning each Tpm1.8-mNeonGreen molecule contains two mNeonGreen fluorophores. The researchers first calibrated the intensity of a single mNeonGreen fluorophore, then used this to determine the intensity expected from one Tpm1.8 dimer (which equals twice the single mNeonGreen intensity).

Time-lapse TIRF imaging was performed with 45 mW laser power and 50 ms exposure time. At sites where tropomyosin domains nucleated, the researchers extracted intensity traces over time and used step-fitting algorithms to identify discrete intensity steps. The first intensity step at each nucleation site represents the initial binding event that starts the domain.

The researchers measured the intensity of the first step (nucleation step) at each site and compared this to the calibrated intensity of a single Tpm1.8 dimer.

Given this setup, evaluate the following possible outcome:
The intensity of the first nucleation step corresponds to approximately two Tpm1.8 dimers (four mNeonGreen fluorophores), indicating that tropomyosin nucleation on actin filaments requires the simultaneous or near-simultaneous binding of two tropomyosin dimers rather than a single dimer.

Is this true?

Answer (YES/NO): NO